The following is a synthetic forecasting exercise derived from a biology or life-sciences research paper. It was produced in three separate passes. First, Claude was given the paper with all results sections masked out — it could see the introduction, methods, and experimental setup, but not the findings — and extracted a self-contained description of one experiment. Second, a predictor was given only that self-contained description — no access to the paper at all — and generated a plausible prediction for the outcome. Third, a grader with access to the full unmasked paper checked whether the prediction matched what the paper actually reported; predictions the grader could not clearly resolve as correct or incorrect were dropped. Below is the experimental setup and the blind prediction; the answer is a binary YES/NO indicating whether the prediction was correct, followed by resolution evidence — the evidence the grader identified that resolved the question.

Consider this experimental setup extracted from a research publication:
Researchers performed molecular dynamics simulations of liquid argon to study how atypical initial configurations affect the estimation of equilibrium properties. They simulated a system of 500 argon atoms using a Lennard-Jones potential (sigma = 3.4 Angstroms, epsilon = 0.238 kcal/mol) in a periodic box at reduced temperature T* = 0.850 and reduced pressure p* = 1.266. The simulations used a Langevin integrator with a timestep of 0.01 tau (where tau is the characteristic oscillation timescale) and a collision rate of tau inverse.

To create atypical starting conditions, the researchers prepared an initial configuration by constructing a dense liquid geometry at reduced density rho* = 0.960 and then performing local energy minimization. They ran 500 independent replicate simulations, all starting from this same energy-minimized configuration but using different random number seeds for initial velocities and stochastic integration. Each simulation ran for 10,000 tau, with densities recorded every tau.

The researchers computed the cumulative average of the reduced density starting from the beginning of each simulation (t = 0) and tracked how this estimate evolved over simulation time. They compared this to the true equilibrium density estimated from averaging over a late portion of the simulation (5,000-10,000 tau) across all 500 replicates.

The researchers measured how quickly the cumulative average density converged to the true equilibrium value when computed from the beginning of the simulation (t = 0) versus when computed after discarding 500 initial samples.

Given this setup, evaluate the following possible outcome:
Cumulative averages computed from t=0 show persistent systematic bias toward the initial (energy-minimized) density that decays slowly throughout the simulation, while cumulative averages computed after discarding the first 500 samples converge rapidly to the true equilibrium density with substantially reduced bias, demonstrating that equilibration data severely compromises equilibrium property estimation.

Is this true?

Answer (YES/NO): YES